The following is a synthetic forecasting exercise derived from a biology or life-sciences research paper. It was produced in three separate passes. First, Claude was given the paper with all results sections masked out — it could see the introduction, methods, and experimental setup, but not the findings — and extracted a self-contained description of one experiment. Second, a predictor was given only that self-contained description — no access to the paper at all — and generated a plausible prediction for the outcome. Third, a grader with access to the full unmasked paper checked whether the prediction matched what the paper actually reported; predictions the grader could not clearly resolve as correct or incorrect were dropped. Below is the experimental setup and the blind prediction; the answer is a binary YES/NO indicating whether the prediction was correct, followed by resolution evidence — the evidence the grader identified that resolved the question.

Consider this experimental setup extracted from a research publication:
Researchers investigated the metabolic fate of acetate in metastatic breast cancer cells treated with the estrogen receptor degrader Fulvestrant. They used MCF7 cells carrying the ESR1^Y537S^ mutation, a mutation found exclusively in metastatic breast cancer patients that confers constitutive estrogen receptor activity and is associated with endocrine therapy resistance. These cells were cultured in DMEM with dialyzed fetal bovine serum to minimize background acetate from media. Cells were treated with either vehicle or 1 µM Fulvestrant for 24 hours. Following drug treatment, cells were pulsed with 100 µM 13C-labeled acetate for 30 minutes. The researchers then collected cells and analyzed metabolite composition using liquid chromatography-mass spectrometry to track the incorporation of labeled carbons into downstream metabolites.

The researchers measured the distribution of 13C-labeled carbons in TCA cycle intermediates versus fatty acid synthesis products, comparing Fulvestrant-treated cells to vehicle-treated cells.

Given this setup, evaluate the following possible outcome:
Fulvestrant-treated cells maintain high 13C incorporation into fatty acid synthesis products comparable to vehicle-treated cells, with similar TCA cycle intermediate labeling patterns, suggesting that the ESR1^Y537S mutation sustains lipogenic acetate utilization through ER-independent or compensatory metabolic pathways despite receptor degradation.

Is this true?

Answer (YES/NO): NO